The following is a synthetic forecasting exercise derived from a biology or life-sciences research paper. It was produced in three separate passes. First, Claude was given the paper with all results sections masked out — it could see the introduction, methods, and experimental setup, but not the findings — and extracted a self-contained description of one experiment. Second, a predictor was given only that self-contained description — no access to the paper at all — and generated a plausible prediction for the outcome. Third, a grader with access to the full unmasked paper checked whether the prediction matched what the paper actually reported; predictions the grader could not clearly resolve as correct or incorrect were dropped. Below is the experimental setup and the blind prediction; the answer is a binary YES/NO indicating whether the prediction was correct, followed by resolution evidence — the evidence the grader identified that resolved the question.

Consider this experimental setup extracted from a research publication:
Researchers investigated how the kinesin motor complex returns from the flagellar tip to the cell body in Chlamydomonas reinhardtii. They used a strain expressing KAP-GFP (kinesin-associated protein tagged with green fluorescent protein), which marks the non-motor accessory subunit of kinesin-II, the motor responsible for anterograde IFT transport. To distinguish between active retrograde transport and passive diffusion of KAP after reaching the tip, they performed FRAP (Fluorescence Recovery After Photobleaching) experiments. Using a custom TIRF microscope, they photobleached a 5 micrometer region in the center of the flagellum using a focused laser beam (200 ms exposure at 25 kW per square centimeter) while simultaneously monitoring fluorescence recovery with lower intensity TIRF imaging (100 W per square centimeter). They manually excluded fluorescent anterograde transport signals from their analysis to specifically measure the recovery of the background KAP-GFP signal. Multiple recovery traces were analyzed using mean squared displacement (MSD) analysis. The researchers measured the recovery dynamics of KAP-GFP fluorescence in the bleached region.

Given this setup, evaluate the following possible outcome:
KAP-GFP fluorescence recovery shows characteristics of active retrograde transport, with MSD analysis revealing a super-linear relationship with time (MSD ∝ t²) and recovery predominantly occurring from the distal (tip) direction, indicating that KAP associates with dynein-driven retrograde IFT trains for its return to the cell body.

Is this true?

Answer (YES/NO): NO